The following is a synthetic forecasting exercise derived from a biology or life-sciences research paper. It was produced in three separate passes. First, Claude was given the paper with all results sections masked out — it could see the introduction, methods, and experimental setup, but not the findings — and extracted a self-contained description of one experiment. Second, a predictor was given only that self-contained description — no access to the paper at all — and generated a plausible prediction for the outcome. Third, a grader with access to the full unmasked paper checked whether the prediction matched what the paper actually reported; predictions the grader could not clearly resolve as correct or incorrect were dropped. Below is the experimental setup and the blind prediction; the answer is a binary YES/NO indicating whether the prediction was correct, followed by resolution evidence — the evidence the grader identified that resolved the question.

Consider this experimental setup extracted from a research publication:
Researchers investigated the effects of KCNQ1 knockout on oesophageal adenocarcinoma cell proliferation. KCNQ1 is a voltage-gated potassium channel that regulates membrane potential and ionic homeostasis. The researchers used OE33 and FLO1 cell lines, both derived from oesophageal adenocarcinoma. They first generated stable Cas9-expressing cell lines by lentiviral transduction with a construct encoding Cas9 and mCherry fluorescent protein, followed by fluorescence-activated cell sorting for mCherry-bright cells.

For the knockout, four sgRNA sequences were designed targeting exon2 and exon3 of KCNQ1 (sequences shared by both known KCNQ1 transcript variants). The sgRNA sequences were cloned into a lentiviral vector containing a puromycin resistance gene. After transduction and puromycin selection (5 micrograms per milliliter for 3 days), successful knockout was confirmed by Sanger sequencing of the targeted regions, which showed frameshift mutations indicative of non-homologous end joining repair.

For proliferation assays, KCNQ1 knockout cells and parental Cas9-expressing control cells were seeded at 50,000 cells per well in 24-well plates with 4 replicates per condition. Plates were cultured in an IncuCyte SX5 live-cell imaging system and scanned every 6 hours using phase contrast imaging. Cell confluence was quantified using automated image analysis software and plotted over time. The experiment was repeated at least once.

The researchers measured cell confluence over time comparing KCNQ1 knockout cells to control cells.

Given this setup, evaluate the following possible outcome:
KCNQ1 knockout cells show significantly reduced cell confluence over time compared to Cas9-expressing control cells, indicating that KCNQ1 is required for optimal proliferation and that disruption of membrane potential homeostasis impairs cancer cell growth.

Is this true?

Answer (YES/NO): NO